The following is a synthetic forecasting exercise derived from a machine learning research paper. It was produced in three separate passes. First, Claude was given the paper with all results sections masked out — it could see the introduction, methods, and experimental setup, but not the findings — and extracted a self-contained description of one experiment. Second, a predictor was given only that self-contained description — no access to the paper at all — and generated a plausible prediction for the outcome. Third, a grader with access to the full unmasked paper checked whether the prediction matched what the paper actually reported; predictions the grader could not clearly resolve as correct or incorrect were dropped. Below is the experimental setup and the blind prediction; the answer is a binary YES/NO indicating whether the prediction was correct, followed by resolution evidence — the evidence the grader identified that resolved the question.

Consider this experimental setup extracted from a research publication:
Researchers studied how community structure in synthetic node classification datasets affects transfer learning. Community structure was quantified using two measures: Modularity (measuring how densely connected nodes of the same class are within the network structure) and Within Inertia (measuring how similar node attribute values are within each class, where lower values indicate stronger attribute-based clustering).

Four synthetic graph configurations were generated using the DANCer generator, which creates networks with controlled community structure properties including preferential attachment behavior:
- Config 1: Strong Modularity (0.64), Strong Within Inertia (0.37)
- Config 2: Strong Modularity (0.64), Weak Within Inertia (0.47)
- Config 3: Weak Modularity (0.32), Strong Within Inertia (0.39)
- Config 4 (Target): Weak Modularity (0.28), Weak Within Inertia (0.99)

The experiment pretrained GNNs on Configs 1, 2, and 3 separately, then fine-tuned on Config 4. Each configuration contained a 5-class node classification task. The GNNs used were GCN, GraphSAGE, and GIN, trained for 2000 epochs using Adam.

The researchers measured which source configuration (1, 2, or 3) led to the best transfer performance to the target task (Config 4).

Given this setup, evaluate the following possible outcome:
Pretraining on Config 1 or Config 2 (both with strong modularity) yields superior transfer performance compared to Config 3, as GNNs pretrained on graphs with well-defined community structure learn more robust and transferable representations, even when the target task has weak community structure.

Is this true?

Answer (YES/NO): NO